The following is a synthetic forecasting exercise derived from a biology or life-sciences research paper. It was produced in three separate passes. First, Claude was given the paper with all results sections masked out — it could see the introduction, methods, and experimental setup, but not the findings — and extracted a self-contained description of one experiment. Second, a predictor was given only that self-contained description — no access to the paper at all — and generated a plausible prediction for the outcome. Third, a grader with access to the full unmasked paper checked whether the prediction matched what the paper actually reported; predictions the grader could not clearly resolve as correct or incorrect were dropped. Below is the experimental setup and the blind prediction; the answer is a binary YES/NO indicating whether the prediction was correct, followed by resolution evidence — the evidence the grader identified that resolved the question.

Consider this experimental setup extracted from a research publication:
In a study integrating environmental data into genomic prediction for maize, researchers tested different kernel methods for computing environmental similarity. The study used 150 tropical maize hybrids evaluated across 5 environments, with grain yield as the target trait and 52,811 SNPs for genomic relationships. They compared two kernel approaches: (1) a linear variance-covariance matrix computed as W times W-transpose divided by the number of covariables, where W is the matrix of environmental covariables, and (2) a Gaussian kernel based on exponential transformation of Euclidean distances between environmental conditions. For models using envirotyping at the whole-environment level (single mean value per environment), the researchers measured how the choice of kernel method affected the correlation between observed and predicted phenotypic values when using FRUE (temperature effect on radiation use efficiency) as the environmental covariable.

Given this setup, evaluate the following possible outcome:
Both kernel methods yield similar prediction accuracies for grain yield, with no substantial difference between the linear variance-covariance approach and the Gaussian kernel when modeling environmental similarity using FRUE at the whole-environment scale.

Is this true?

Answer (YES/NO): NO